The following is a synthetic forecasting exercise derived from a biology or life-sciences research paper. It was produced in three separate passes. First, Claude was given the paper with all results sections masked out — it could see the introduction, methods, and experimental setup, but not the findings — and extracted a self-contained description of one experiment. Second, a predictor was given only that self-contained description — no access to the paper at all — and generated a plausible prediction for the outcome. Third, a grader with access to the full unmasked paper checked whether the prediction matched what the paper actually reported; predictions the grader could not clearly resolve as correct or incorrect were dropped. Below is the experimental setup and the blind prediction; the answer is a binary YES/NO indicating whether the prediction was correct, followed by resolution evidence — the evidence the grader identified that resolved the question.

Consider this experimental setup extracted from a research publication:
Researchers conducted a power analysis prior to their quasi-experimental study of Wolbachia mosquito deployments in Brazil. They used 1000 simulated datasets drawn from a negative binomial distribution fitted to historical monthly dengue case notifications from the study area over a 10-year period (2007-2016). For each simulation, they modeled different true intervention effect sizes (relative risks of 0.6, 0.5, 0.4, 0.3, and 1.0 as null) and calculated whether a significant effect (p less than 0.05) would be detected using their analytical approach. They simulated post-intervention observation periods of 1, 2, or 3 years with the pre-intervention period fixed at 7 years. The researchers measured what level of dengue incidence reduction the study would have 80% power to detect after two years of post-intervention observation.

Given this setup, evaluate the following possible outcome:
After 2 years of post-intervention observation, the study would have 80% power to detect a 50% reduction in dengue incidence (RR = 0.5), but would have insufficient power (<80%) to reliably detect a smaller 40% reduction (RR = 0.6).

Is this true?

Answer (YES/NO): NO